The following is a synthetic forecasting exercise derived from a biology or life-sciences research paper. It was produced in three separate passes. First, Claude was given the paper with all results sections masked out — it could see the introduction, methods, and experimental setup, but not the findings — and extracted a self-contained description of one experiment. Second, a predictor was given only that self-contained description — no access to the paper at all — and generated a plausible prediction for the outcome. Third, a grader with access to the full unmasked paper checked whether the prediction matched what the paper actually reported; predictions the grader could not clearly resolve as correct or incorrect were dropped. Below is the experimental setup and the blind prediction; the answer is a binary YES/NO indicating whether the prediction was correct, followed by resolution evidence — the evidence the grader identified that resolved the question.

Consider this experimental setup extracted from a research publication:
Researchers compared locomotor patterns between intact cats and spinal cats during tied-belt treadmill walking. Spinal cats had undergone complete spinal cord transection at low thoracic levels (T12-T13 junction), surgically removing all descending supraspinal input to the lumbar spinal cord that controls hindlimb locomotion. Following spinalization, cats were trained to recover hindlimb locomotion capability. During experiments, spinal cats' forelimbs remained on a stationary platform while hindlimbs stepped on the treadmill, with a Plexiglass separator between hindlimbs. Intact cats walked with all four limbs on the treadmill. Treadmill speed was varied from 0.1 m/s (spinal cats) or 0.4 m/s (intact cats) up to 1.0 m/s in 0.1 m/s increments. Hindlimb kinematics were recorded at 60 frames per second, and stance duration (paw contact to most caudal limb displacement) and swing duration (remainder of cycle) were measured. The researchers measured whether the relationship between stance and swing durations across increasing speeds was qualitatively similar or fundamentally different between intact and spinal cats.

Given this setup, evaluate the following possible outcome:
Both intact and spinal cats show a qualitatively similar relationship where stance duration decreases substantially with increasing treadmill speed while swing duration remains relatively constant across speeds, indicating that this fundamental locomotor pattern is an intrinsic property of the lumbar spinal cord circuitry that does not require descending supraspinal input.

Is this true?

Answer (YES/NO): YES